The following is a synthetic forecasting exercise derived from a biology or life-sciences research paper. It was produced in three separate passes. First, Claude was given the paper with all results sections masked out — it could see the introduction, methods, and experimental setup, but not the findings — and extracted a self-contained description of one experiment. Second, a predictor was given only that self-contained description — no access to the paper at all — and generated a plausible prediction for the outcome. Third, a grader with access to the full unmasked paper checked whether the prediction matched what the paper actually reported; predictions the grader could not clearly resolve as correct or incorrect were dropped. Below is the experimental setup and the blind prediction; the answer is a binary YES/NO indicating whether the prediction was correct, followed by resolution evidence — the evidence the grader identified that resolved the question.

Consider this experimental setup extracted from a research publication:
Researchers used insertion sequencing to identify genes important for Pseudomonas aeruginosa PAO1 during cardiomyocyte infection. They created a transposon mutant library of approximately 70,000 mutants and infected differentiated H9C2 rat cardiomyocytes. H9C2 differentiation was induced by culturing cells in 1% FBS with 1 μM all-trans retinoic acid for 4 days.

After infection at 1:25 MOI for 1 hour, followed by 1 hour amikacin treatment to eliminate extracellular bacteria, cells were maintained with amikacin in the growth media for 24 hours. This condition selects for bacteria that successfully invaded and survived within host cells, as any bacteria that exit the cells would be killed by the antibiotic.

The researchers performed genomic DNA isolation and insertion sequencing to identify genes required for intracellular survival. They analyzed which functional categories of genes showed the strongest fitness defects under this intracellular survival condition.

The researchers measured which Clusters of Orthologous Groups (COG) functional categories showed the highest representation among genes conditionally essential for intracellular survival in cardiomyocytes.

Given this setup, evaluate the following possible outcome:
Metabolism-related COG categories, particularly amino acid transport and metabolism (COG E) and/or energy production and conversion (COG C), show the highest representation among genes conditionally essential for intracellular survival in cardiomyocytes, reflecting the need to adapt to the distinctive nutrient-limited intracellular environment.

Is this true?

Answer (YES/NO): YES